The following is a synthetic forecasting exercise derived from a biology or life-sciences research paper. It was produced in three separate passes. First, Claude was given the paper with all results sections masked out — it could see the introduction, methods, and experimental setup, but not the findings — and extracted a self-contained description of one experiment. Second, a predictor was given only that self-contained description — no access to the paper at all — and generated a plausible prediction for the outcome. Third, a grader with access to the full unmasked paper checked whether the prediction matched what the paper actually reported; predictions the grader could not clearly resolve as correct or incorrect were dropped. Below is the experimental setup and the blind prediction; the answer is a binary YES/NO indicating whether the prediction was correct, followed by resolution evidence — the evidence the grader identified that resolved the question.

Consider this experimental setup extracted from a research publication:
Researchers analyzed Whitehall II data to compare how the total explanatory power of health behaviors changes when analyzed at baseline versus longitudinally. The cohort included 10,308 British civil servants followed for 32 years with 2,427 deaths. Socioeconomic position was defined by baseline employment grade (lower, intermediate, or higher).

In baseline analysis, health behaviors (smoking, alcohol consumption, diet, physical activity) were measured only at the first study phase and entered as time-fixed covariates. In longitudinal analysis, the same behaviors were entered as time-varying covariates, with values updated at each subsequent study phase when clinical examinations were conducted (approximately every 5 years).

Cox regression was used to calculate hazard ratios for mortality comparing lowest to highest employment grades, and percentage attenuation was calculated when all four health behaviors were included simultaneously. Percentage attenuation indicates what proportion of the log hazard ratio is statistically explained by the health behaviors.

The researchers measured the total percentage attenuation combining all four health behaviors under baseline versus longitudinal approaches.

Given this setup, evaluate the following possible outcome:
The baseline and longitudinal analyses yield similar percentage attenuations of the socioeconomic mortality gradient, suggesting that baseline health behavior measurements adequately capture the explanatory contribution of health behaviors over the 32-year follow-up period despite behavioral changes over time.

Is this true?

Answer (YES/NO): NO